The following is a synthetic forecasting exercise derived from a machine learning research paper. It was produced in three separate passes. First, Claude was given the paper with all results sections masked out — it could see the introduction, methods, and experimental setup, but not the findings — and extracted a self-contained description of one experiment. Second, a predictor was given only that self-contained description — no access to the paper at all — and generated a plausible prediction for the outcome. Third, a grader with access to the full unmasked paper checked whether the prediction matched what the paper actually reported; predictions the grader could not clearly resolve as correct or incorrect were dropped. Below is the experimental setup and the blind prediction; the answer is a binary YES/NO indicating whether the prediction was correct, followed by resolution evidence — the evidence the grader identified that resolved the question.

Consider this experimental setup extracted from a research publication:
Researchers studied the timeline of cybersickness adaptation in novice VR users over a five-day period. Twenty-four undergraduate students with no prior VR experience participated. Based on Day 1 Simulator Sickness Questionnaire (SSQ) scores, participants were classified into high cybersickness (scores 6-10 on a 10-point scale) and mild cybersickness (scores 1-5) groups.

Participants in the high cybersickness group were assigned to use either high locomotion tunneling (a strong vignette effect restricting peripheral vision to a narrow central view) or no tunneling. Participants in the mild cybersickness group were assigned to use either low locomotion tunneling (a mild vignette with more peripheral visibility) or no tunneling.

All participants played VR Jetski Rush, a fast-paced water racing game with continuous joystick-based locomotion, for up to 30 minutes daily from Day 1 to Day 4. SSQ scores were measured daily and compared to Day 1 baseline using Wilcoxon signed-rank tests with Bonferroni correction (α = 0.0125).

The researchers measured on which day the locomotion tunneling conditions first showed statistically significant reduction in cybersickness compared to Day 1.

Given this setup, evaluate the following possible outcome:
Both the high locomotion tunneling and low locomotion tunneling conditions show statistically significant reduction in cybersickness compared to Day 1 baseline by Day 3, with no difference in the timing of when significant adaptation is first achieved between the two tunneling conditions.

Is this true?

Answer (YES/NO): NO